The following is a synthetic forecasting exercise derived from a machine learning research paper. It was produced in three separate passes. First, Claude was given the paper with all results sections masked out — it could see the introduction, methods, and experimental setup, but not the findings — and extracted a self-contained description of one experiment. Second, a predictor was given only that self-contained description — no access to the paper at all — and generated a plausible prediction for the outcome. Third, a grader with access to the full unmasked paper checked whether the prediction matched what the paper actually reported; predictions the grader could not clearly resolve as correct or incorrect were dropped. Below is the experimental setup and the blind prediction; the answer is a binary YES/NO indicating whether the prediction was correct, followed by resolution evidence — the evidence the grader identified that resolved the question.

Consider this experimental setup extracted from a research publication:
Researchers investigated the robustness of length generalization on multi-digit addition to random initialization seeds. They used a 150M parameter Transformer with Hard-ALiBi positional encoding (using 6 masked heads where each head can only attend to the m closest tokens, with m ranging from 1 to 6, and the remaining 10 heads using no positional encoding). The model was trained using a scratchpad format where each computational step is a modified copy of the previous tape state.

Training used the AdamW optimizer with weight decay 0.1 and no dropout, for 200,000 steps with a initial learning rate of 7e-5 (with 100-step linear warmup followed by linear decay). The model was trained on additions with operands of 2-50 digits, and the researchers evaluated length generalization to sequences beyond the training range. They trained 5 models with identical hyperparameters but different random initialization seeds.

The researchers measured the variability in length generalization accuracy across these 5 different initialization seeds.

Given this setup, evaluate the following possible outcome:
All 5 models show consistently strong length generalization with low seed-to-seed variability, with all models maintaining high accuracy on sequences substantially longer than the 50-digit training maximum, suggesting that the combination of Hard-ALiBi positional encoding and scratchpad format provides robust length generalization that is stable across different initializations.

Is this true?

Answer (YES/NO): NO